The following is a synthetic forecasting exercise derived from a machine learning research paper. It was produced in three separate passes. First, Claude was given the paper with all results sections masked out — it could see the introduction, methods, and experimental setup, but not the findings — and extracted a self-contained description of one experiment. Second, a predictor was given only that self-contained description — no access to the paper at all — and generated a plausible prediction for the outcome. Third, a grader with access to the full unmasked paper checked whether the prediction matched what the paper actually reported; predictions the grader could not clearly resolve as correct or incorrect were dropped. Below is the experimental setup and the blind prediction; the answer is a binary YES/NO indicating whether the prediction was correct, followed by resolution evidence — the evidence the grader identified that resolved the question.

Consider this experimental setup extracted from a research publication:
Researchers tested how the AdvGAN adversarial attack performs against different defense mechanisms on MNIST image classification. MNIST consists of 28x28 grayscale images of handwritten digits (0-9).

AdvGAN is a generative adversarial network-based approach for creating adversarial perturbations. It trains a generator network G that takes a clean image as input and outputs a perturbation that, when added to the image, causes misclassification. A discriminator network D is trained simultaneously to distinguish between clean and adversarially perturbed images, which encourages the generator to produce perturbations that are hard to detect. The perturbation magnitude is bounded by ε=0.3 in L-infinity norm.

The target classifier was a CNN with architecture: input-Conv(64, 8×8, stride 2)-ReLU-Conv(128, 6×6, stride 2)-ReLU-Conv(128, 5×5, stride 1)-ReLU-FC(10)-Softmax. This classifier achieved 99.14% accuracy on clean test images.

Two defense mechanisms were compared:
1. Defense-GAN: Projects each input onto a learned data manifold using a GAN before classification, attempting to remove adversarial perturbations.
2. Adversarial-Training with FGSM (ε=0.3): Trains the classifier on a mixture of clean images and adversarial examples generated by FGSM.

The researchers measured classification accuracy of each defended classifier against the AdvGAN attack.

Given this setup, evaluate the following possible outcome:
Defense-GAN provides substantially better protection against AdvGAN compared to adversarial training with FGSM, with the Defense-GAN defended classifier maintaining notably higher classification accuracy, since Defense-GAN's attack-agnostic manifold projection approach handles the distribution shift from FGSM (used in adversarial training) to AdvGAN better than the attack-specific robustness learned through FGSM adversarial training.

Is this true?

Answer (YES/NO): NO